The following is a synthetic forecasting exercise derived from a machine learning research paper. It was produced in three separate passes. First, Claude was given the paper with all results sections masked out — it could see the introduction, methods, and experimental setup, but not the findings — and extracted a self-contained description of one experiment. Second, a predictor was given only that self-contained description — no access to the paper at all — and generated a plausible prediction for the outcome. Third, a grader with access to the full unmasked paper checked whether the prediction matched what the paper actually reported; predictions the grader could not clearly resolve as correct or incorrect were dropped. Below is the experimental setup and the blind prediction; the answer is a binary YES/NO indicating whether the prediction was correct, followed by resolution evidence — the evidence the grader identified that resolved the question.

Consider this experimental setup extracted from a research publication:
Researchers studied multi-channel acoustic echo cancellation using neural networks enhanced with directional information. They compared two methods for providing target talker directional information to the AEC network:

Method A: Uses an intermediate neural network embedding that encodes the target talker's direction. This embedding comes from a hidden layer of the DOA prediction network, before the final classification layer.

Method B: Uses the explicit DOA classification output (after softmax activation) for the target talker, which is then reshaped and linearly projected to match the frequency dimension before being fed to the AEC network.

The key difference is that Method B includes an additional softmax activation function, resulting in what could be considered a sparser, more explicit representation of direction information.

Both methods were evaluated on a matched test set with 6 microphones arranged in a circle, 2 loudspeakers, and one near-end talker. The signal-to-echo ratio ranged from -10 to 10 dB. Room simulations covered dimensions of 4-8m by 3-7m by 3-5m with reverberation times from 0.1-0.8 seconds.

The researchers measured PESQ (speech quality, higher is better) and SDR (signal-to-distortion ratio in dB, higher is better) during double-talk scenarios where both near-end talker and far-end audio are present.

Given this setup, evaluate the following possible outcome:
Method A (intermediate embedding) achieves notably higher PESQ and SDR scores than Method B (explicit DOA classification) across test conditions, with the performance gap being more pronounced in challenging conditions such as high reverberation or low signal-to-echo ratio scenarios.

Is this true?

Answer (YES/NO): NO